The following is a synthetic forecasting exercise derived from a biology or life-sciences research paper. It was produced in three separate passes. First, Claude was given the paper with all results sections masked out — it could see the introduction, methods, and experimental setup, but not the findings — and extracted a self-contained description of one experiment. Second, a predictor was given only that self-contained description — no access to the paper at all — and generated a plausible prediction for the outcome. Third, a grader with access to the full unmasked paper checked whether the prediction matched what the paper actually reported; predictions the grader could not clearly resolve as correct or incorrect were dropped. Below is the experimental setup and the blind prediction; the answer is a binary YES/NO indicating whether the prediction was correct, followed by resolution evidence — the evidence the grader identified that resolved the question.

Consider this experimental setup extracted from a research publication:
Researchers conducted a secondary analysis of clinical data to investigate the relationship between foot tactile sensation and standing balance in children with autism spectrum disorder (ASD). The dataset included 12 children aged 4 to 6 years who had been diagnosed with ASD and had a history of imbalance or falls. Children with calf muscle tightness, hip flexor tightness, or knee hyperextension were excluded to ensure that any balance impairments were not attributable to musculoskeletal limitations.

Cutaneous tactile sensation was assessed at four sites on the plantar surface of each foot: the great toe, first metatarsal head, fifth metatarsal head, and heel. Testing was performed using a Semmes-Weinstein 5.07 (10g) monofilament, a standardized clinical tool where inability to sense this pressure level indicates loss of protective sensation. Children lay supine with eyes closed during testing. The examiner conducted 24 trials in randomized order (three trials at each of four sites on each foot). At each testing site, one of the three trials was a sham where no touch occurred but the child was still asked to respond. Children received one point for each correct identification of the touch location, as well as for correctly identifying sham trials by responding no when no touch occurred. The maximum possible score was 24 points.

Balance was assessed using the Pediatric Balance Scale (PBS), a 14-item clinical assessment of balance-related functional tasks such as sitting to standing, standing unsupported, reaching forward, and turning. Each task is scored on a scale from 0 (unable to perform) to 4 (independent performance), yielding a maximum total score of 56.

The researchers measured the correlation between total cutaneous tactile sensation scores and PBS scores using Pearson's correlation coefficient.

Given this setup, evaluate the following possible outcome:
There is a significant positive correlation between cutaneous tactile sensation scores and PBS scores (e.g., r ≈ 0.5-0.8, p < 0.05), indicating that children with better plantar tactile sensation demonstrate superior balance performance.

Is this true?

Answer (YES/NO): YES